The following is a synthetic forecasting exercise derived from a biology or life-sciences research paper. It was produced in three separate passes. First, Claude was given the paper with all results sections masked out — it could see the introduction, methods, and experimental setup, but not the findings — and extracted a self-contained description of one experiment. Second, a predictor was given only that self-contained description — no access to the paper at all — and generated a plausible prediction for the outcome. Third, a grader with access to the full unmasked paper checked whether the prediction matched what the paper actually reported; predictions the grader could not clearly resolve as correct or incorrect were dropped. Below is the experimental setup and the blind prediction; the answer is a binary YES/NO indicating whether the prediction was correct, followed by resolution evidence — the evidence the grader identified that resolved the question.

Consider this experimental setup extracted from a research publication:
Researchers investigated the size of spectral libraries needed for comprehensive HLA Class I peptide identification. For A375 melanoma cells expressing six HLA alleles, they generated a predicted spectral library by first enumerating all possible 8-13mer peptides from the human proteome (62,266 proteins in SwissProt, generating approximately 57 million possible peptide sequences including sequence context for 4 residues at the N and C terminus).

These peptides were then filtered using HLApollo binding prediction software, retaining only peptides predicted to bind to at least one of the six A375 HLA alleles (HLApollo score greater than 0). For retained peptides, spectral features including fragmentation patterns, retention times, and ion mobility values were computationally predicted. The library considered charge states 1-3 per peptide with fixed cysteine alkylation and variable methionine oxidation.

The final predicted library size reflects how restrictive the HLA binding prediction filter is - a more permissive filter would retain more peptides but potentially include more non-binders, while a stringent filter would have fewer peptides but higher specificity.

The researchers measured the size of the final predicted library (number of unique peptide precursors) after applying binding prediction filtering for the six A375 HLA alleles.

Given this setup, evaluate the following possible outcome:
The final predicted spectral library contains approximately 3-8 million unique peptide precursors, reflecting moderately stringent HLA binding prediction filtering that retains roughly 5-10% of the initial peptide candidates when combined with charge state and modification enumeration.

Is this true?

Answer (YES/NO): NO